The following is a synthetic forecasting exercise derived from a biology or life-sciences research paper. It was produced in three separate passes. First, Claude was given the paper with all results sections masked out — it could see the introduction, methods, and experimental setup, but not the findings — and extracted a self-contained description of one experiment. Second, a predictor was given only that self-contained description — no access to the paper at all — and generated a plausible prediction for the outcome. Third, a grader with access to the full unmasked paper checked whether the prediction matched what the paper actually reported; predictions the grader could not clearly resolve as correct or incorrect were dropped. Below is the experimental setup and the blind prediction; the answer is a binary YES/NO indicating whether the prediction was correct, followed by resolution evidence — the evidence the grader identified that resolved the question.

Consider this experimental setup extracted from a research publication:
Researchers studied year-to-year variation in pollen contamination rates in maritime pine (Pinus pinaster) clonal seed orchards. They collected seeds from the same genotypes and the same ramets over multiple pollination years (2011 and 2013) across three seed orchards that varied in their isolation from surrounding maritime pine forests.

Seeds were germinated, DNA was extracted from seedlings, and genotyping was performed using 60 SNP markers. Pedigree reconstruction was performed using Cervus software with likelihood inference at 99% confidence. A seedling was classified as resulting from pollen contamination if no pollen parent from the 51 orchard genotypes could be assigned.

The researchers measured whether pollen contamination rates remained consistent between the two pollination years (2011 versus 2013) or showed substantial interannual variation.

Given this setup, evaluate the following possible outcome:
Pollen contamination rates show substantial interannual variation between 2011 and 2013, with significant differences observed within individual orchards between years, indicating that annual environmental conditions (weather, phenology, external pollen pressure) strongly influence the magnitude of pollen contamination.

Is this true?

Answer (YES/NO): YES